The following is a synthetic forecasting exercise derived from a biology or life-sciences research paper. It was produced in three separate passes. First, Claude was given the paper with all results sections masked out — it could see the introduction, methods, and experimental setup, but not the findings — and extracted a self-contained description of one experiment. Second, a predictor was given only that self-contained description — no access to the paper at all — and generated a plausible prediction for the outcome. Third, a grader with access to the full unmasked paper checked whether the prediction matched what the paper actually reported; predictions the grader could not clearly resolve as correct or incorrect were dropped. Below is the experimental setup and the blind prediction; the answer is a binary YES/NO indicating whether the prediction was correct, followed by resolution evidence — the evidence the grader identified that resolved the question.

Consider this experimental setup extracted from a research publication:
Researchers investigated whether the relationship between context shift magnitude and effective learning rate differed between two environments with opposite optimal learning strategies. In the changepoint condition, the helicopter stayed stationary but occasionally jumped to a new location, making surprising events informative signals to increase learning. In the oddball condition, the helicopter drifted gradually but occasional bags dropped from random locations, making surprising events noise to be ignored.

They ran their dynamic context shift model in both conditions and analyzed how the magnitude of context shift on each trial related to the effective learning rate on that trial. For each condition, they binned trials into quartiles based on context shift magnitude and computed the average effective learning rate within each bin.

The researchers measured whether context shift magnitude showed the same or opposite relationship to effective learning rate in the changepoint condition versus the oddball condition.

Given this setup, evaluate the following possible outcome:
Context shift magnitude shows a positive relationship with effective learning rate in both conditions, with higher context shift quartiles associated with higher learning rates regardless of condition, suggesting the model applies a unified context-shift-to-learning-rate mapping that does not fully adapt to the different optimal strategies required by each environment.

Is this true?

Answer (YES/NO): NO